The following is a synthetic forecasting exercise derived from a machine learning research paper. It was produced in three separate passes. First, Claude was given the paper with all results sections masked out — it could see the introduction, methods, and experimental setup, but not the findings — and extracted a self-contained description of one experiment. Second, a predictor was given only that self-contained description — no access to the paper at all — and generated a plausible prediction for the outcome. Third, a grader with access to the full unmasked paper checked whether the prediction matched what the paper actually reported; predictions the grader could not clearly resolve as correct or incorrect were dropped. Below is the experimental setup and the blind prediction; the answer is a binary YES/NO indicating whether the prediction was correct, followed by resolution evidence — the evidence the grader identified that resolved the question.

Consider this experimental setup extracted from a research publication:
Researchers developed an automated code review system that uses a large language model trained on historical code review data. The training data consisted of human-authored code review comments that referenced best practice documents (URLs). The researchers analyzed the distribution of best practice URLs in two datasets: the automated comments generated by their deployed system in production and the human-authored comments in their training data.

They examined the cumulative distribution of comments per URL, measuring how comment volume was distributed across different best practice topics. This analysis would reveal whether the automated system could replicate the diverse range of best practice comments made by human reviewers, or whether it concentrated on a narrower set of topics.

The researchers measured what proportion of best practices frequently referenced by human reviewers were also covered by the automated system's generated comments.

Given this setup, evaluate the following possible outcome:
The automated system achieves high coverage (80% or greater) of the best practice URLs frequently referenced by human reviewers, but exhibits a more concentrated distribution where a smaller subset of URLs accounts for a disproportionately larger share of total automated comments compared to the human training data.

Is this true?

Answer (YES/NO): NO